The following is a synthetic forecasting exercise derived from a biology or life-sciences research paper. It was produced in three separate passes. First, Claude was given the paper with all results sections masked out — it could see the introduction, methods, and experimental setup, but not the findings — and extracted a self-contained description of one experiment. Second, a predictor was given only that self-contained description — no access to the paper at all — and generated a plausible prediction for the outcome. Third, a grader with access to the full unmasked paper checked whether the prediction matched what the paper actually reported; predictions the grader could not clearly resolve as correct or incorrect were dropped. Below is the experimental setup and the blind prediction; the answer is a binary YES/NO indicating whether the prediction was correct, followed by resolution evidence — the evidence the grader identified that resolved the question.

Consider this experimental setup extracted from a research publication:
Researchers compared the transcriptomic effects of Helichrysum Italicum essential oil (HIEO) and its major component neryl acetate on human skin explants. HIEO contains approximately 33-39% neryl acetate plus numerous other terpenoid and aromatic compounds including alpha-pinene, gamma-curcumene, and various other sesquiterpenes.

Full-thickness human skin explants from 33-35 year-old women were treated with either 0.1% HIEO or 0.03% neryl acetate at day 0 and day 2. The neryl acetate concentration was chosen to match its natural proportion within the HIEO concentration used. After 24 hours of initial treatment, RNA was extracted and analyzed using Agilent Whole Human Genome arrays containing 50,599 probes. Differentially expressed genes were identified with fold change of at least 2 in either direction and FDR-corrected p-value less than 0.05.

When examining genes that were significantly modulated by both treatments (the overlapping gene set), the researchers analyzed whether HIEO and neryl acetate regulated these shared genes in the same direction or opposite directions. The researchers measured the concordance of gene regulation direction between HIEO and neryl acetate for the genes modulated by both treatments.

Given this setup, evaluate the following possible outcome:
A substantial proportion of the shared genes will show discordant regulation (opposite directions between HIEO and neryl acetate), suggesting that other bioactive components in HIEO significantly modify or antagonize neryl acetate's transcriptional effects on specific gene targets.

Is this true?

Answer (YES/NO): NO